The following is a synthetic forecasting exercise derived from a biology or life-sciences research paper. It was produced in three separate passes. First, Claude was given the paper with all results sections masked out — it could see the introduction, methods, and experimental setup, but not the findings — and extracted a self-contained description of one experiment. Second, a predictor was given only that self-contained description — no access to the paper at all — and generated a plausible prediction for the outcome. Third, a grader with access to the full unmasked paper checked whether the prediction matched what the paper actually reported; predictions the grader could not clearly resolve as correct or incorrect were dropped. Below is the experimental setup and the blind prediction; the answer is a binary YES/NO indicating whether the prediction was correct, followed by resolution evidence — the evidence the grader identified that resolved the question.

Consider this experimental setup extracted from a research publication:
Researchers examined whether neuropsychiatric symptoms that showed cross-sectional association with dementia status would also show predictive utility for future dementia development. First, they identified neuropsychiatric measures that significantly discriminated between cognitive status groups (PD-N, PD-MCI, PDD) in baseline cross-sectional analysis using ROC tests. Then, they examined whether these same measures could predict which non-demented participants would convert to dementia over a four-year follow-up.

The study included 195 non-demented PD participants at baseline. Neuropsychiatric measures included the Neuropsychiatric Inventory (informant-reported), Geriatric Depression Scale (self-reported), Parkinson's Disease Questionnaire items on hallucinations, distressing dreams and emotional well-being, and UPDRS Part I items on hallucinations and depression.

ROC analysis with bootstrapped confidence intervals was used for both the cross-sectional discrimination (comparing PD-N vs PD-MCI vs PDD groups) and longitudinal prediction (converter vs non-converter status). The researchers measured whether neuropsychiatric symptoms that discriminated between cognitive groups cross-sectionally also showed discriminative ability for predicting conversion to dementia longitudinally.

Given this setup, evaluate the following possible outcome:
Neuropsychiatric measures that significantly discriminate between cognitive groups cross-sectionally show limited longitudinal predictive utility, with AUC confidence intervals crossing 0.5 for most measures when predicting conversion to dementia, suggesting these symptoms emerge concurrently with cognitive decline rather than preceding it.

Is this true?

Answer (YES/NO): YES